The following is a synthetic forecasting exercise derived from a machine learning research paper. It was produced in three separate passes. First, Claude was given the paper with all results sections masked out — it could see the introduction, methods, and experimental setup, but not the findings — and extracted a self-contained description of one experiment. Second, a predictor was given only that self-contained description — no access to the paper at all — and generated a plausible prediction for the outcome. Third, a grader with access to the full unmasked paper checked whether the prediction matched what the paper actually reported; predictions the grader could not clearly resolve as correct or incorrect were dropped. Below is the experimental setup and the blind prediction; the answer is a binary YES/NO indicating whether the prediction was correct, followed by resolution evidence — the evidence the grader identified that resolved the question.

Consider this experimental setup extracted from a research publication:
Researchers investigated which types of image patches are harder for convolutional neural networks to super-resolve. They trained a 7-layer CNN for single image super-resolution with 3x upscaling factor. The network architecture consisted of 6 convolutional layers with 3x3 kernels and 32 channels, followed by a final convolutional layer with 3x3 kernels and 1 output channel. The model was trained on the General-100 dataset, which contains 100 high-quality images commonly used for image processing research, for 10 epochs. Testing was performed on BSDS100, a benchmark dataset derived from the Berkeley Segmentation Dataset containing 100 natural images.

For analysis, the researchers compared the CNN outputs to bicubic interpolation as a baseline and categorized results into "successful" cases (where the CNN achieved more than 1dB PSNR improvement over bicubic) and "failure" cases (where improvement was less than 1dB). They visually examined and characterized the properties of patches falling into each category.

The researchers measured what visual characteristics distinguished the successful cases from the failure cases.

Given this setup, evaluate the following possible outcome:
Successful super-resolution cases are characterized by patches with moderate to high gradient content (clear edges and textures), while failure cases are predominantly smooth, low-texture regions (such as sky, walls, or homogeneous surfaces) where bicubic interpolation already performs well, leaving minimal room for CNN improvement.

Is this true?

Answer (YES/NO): YES